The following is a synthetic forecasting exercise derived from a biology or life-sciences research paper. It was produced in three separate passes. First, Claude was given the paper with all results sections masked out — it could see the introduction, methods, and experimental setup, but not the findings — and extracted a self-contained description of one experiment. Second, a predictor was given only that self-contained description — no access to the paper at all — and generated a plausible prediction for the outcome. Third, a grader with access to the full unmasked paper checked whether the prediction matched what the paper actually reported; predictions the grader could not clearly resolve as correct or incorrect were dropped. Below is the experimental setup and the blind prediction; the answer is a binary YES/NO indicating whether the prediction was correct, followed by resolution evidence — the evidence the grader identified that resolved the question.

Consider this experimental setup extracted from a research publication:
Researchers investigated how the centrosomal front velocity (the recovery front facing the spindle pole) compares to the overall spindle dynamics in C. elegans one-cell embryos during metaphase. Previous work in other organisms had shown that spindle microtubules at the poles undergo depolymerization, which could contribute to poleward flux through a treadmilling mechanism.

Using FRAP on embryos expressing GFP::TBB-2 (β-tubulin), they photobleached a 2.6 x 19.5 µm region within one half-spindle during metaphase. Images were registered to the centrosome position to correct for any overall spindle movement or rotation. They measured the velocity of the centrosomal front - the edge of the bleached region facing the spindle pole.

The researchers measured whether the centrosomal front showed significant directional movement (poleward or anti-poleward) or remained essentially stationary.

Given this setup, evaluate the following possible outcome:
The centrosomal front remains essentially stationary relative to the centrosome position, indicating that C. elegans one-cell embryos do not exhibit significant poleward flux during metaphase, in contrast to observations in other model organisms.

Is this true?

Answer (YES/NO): NO